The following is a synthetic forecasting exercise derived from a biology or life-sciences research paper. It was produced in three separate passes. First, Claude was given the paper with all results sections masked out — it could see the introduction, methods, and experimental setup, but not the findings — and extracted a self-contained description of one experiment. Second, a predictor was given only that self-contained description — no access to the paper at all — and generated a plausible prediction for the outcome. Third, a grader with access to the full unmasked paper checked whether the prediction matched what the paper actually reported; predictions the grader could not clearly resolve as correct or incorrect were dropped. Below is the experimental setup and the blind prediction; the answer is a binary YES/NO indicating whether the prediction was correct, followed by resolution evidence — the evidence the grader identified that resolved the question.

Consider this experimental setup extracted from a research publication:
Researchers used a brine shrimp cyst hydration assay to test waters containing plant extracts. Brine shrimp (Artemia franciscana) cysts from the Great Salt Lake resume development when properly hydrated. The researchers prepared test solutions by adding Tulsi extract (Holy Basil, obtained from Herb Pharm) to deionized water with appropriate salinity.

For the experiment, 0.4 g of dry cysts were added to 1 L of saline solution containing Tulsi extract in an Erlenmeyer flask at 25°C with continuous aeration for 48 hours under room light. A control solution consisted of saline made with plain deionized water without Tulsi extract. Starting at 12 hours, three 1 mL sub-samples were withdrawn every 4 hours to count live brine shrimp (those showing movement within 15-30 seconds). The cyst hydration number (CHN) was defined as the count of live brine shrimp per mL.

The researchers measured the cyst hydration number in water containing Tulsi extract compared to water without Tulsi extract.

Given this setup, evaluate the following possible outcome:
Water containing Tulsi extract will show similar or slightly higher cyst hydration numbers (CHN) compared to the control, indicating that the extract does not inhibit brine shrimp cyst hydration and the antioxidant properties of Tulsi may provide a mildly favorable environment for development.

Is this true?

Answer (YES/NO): YES